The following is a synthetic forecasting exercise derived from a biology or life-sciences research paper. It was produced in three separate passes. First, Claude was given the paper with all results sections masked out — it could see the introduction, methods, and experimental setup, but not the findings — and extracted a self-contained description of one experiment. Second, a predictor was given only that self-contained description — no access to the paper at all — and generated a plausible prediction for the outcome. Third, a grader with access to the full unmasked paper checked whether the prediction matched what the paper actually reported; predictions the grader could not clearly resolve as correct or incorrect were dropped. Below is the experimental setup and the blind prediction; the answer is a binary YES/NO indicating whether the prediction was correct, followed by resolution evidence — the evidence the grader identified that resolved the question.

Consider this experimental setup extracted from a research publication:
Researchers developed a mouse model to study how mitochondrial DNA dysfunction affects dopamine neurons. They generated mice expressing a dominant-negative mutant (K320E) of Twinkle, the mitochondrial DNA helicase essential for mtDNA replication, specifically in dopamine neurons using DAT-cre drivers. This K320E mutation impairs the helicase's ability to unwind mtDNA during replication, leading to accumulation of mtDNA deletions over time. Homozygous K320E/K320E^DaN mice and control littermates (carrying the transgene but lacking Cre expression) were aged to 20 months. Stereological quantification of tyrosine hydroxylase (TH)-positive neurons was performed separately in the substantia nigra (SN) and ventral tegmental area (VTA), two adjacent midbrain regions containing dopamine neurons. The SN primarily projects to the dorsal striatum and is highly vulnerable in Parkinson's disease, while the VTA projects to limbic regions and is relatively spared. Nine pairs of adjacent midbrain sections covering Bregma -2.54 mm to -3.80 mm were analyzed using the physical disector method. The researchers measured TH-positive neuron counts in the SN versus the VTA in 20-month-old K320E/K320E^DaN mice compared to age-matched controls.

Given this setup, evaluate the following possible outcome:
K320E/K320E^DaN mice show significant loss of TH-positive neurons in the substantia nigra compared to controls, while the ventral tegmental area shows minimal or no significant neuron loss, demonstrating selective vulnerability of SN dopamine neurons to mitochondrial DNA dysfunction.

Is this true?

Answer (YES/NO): NO